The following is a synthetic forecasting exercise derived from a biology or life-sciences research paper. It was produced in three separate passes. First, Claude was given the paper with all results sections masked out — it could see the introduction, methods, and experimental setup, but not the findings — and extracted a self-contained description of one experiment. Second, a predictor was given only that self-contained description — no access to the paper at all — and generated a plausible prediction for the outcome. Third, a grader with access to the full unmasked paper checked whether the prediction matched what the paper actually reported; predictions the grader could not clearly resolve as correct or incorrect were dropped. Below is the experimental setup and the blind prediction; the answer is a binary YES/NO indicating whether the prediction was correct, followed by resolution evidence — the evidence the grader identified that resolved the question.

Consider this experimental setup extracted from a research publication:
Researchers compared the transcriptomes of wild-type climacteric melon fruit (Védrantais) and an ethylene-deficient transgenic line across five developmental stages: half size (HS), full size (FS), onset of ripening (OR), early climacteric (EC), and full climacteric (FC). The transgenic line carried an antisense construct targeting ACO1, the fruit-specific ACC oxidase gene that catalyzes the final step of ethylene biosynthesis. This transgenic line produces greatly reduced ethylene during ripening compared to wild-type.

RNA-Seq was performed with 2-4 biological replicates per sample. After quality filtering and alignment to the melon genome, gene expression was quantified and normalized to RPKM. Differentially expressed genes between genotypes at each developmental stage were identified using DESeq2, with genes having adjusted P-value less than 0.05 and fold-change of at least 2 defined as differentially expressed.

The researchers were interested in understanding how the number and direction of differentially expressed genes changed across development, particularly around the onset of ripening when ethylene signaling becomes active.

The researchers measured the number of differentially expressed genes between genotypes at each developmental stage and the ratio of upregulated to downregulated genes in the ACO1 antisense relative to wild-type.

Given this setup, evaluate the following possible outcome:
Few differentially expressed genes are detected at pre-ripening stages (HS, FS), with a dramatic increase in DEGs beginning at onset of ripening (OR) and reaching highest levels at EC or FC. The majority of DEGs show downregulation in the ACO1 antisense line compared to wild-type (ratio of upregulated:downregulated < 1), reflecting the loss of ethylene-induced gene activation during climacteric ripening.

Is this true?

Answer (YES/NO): NO